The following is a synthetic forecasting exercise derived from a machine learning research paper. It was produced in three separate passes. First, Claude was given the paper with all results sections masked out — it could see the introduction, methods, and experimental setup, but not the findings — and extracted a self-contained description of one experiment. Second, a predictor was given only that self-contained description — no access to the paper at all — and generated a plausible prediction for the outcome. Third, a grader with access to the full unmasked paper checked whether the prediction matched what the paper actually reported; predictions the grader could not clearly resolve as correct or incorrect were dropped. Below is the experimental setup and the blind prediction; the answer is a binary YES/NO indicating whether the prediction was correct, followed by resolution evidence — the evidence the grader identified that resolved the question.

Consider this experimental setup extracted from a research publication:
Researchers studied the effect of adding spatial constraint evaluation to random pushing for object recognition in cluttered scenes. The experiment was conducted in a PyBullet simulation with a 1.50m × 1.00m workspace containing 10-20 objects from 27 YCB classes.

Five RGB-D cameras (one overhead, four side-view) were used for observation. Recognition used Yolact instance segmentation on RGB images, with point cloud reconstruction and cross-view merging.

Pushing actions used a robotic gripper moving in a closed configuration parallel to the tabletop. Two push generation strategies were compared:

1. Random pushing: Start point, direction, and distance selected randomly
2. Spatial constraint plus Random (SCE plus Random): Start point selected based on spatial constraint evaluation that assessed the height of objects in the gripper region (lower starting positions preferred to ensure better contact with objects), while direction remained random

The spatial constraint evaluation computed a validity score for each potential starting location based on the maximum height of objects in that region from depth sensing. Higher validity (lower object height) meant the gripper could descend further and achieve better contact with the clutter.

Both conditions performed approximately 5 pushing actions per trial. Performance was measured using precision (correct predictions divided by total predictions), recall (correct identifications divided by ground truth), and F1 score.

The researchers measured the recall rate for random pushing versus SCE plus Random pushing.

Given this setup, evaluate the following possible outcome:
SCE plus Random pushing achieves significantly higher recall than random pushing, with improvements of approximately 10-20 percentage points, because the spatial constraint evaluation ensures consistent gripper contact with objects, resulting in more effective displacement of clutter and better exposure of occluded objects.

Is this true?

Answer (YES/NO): YES